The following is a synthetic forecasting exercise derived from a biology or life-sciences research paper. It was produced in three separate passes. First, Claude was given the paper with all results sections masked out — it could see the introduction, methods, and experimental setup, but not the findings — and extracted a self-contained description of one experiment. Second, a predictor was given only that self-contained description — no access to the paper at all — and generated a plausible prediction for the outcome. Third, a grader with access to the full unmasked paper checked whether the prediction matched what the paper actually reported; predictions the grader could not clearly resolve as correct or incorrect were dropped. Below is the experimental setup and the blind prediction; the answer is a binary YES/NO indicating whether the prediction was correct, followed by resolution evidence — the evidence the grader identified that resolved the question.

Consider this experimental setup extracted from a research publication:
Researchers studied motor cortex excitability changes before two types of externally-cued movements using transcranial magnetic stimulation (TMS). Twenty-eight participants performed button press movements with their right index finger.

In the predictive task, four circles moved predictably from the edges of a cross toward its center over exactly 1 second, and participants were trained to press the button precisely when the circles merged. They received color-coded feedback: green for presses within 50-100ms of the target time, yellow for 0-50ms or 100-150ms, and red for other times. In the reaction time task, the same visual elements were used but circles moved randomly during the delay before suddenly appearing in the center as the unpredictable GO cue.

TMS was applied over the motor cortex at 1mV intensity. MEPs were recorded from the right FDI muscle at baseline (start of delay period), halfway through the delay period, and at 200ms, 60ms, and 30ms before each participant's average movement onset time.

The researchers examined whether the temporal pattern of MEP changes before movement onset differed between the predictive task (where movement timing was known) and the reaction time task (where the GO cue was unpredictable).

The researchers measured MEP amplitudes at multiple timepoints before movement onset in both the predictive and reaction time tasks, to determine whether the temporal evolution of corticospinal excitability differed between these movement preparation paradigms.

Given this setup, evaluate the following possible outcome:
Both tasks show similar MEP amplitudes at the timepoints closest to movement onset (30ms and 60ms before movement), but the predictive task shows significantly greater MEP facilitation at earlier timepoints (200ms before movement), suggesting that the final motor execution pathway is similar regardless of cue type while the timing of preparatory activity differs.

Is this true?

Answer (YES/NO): NO